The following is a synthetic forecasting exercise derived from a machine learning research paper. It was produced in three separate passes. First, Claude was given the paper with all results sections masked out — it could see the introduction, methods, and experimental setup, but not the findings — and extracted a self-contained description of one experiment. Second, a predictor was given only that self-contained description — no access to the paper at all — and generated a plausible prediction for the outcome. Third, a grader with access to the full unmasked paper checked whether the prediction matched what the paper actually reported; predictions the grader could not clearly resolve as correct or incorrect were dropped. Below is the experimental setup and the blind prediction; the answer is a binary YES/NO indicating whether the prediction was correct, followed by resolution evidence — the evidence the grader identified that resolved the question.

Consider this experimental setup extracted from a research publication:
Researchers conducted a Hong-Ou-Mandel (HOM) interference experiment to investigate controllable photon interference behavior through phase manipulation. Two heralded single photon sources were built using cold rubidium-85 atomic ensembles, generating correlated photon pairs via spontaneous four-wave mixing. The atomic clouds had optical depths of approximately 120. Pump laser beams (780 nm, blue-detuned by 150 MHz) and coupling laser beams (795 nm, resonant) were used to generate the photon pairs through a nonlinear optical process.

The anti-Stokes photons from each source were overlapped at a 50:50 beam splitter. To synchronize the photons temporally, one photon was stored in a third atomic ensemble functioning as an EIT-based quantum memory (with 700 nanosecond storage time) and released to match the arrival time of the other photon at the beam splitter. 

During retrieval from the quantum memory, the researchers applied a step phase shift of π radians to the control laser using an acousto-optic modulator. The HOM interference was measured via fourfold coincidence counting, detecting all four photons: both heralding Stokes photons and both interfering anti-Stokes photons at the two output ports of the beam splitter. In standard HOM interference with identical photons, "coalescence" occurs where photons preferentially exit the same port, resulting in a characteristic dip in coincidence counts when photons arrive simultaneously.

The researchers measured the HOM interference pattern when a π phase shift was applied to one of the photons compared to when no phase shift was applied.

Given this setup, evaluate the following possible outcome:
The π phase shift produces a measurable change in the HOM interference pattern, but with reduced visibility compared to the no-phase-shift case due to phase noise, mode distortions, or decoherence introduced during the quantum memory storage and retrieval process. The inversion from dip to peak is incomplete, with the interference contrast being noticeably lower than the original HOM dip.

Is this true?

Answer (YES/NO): NO